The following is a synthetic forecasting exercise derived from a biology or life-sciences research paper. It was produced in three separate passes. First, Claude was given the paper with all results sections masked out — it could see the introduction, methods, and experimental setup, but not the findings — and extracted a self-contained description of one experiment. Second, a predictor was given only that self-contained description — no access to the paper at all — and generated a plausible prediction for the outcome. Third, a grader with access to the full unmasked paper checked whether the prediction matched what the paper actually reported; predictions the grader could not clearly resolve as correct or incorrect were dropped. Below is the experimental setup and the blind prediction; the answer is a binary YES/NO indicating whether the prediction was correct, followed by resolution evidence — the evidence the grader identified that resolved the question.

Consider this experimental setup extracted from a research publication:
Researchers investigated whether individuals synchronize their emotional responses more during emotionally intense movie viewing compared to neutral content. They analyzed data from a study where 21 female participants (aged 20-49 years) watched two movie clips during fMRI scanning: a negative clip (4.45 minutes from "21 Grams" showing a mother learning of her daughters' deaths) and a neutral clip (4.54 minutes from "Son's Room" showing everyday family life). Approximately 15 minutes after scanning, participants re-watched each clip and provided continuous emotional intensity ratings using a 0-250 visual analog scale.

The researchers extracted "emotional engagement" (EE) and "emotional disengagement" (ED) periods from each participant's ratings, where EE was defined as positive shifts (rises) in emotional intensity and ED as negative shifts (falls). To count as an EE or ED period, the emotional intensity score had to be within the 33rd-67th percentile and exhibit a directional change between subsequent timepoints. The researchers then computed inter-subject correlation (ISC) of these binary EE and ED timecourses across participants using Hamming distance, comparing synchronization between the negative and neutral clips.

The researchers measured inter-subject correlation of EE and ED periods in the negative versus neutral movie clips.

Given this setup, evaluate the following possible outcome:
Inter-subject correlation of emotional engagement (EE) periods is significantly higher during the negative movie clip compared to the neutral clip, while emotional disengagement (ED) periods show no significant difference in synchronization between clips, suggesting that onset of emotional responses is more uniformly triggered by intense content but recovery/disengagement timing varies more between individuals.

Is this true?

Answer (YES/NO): NO